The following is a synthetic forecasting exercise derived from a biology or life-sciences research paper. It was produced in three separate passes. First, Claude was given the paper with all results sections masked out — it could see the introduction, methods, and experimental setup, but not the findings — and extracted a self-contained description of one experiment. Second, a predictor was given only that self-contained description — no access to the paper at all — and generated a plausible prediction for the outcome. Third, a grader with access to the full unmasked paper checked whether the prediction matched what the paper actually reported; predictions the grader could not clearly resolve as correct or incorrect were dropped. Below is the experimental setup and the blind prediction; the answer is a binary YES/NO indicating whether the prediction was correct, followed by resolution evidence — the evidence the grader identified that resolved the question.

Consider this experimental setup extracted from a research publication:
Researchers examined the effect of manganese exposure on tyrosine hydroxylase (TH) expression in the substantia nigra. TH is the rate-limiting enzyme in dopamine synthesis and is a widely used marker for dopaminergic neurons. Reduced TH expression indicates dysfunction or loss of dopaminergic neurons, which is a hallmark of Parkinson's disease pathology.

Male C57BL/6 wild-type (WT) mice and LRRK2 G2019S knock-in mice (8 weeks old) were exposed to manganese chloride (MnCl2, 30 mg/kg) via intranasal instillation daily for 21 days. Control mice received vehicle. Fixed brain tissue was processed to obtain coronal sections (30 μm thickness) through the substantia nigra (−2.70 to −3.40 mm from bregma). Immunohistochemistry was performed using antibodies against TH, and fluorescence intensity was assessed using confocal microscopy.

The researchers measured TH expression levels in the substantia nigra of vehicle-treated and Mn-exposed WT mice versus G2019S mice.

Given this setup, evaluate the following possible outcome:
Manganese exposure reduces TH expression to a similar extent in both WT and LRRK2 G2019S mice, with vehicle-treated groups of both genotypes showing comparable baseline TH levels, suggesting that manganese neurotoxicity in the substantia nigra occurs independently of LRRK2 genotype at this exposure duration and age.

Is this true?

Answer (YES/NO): NO